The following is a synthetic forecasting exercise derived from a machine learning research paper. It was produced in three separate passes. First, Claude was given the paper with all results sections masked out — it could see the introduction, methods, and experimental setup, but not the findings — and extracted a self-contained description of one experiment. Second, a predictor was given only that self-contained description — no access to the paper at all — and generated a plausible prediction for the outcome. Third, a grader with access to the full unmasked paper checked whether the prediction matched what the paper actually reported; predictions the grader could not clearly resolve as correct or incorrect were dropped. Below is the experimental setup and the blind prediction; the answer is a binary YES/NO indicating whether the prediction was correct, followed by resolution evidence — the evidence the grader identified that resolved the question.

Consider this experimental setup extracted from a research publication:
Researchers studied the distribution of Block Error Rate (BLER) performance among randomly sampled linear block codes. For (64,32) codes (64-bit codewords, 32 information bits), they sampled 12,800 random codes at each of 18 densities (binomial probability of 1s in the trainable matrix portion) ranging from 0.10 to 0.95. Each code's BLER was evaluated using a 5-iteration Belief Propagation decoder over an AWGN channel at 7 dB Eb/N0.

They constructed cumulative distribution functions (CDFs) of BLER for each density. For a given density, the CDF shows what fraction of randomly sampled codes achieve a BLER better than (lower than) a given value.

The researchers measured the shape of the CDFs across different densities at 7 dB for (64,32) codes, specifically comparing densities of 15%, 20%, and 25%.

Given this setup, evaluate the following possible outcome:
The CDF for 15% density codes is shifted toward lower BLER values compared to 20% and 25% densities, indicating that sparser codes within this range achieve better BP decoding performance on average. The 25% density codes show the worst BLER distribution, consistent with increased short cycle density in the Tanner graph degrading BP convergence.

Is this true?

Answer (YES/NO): NO